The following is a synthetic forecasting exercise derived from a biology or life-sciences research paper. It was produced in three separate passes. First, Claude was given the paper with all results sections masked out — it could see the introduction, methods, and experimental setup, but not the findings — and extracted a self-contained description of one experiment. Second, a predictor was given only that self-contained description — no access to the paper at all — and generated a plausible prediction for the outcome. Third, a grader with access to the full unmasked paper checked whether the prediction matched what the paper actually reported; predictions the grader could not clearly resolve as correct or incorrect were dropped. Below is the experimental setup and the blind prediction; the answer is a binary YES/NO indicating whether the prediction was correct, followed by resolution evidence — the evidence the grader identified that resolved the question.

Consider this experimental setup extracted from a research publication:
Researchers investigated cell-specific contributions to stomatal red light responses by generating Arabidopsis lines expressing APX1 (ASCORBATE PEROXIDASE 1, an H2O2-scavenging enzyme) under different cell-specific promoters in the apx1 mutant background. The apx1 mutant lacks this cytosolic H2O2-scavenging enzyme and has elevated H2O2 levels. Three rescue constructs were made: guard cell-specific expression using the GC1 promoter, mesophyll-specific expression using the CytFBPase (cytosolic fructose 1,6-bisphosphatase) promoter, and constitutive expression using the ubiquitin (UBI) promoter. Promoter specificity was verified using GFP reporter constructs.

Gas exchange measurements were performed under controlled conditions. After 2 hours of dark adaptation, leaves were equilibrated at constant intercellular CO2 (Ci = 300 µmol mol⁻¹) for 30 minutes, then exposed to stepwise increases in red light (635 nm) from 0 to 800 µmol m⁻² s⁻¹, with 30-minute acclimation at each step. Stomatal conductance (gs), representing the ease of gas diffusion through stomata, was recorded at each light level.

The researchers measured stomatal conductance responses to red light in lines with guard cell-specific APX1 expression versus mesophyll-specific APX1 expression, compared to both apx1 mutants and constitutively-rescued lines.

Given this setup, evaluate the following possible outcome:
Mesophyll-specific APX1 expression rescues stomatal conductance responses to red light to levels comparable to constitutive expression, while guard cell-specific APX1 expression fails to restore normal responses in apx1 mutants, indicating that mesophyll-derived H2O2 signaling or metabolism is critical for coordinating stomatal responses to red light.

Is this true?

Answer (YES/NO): NO